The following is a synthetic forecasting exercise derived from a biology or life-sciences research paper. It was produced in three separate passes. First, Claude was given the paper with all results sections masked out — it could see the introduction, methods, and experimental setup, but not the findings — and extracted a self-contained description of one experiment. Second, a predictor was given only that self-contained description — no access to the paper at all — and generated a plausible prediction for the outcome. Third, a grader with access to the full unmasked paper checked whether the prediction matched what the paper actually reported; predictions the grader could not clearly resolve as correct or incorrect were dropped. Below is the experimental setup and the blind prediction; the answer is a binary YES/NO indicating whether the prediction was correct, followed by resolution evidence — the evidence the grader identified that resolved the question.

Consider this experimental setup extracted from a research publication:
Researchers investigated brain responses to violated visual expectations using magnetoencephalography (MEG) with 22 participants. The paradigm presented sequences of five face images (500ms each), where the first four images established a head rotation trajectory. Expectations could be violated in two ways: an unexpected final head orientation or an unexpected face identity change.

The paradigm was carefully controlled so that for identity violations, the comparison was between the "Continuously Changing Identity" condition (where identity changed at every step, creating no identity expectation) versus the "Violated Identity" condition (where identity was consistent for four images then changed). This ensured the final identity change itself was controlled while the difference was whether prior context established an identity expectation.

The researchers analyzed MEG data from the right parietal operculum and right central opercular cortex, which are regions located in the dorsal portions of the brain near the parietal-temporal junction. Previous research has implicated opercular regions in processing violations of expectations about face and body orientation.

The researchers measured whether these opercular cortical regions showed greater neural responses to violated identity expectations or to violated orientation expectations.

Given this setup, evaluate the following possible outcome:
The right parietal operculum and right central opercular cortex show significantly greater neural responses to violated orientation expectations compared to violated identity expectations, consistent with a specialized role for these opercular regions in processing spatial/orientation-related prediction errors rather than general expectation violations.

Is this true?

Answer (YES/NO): NO